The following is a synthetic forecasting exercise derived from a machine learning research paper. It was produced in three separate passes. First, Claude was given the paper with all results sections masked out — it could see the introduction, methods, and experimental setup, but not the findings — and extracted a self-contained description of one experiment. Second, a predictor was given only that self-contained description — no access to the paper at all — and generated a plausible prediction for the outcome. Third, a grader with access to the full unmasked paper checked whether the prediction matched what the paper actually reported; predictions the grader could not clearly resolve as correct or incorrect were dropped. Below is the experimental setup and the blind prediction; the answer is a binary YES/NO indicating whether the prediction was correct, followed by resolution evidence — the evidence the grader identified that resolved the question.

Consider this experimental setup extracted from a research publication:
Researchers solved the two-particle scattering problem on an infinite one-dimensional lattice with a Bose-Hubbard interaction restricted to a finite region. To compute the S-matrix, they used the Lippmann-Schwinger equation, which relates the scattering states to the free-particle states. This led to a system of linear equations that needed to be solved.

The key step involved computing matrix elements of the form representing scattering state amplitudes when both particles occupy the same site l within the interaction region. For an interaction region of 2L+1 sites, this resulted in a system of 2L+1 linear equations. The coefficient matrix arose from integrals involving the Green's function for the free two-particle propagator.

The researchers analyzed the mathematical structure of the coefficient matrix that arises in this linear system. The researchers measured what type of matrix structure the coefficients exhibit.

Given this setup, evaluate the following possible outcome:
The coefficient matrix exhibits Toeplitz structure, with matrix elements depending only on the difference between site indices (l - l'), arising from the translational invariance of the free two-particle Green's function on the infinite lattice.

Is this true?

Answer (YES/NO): YES